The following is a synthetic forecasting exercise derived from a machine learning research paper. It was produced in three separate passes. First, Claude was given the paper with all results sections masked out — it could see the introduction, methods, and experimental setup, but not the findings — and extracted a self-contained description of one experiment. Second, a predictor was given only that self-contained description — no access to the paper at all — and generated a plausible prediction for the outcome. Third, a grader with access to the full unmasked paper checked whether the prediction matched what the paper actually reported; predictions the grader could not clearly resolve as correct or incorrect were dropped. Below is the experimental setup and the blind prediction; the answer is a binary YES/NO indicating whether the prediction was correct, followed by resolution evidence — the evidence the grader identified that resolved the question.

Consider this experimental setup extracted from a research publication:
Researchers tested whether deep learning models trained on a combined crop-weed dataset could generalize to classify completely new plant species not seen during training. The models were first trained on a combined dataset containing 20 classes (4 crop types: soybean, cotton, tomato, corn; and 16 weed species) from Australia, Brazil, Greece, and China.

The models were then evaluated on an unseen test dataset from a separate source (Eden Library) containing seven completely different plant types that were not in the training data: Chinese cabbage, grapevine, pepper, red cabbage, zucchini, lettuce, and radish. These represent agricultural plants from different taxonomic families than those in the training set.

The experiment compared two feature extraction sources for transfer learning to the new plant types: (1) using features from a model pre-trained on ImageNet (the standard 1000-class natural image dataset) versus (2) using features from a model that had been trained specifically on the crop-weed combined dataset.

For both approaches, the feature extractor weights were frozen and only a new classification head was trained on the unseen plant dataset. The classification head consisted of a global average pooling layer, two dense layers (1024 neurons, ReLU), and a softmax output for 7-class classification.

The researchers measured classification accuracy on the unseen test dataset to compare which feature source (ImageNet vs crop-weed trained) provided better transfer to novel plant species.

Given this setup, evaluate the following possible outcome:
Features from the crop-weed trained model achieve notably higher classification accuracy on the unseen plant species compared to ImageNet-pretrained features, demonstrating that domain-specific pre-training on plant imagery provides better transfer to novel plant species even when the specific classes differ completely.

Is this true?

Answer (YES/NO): NO